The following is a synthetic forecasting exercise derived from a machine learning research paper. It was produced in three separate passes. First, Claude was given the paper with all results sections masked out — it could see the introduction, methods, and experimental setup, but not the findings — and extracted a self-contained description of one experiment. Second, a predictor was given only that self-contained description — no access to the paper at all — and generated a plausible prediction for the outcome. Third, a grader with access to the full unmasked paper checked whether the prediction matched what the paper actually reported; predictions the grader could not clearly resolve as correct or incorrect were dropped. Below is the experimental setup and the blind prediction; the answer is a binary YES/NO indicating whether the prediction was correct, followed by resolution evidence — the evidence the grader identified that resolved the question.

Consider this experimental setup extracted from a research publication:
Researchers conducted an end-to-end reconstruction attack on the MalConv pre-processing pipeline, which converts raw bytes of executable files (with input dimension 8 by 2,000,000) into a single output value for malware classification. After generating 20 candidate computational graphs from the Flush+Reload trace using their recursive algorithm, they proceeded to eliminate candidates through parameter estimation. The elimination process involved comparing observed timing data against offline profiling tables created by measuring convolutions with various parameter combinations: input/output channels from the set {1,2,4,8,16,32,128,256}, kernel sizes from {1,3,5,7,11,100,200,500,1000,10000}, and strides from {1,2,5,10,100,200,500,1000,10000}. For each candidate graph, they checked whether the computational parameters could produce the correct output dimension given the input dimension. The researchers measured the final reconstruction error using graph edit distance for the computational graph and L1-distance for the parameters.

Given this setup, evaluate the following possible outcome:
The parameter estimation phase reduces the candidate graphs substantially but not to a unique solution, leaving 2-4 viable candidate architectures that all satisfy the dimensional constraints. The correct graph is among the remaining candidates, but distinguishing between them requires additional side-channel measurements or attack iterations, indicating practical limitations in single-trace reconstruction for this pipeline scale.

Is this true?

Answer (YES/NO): NO